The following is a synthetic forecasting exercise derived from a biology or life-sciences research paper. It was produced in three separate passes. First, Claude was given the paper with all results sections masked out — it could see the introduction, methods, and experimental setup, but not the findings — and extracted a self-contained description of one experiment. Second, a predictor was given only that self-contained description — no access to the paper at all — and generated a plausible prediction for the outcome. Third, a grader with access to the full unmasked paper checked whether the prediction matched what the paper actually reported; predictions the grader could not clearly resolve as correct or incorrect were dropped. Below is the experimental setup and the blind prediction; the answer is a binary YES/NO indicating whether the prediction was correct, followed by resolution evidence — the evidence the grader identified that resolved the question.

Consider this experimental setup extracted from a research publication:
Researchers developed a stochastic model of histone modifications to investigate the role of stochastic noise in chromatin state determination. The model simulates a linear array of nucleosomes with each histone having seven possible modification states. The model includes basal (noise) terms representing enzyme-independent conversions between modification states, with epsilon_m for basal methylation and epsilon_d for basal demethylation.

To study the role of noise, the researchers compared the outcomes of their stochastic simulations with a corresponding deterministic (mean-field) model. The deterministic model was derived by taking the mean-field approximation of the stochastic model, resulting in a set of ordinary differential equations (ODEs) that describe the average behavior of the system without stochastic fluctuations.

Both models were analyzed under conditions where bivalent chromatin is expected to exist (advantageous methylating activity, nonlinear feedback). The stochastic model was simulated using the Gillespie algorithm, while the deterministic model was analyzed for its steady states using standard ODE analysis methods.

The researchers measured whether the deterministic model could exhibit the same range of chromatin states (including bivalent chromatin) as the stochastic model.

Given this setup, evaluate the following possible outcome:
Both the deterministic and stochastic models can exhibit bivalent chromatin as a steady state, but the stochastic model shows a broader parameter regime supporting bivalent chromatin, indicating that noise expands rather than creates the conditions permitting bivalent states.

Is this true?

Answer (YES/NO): NO